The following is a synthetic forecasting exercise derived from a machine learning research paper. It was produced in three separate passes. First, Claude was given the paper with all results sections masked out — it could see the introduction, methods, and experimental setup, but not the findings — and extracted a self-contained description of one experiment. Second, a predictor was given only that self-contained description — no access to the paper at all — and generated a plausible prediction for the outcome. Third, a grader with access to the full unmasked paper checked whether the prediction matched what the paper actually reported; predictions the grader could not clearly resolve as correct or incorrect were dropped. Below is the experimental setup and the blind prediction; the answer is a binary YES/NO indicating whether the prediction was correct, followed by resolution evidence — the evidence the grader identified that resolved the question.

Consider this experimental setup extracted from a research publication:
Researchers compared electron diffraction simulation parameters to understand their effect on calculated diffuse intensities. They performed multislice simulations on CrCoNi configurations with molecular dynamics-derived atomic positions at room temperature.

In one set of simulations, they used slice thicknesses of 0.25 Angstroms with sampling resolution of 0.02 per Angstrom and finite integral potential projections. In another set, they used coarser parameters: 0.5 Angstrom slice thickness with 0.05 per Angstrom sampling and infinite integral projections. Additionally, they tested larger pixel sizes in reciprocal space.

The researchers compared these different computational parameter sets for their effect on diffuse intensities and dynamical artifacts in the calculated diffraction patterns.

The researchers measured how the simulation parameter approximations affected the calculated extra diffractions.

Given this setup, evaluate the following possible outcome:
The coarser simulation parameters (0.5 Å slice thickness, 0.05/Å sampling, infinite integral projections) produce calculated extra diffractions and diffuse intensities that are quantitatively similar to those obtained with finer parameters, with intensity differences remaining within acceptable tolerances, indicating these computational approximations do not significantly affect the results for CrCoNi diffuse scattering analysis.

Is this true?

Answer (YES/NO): YES